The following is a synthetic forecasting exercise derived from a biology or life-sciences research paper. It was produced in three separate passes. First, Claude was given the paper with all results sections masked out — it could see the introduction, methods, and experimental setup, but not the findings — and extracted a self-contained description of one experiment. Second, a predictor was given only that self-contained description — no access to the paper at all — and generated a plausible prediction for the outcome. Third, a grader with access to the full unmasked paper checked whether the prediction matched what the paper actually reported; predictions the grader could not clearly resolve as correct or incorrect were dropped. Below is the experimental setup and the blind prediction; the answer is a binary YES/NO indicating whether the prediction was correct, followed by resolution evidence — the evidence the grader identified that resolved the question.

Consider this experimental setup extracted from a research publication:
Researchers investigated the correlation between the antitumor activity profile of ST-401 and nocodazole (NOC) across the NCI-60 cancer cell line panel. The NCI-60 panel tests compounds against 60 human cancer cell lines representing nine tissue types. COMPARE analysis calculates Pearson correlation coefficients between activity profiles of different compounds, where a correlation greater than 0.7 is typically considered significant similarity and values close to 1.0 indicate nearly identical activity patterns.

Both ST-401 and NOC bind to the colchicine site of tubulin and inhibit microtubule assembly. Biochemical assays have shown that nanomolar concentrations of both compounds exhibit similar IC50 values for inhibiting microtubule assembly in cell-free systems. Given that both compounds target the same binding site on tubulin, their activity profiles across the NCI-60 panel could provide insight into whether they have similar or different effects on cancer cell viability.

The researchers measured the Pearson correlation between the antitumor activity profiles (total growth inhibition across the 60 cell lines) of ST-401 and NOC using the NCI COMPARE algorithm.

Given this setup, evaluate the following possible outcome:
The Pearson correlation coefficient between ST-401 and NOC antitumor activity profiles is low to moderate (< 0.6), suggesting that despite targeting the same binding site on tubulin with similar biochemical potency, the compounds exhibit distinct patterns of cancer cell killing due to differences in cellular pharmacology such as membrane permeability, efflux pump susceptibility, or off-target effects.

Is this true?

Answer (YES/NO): YES